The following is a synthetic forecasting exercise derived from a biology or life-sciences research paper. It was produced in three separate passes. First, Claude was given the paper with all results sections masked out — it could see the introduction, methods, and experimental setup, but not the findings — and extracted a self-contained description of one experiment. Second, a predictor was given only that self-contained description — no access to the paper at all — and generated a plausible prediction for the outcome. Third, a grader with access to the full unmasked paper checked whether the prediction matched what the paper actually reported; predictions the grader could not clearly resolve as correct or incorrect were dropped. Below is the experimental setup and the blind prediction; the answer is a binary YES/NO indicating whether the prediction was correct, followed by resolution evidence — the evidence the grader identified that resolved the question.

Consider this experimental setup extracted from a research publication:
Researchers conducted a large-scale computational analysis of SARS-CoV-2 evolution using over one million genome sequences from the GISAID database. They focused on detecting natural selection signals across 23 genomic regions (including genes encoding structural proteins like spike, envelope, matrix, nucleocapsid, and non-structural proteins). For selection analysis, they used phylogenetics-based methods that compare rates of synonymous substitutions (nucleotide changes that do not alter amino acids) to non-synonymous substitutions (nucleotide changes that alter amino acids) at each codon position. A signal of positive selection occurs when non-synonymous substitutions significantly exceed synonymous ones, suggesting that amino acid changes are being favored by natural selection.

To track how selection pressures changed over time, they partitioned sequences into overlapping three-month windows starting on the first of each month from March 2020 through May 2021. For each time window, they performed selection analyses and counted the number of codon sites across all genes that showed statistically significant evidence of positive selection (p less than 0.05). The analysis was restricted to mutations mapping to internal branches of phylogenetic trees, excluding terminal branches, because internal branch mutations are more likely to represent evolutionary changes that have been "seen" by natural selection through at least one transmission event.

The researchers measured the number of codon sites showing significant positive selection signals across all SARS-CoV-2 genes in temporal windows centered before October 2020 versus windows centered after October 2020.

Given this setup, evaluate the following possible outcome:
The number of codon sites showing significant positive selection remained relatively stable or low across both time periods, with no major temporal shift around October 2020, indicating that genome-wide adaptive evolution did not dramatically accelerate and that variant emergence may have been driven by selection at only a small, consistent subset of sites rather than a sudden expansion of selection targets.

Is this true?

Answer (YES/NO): NO